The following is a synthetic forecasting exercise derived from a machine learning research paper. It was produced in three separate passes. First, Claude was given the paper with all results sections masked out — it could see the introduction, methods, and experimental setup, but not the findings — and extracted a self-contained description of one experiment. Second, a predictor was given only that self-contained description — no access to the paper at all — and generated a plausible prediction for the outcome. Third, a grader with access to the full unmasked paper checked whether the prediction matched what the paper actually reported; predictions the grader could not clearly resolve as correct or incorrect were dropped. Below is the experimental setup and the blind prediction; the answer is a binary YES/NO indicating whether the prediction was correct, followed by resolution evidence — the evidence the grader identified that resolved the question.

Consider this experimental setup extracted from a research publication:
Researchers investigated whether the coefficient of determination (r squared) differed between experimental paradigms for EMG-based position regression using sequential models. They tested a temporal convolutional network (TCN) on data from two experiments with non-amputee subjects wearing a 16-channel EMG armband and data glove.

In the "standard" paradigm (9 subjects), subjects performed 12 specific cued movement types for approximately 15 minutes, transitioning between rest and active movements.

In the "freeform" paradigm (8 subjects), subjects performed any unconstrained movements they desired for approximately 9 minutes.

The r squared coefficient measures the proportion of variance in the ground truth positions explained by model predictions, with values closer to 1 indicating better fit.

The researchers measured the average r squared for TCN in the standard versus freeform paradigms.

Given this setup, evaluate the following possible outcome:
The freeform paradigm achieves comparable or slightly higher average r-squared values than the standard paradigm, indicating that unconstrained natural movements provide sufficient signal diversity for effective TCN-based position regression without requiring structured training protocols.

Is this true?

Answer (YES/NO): NO